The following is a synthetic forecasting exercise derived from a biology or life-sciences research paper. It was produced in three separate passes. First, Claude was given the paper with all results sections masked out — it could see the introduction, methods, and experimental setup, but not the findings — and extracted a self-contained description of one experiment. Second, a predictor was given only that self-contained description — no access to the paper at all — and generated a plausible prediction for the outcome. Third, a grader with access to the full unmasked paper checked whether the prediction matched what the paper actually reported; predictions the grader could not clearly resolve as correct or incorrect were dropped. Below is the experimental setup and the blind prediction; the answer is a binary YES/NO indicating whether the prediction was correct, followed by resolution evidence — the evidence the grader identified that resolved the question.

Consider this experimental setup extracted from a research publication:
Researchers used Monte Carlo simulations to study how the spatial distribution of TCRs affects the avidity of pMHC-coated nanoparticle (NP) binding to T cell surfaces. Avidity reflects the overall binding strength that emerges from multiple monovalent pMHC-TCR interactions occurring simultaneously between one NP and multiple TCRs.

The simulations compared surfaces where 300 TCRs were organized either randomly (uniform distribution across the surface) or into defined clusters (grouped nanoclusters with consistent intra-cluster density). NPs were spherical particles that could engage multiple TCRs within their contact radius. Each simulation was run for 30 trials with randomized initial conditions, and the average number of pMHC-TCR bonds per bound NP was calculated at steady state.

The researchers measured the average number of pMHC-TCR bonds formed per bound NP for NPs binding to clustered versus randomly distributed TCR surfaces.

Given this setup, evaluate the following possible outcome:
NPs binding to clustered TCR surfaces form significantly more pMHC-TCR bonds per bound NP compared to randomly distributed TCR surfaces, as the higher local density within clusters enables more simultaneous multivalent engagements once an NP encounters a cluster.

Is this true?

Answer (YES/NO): YES